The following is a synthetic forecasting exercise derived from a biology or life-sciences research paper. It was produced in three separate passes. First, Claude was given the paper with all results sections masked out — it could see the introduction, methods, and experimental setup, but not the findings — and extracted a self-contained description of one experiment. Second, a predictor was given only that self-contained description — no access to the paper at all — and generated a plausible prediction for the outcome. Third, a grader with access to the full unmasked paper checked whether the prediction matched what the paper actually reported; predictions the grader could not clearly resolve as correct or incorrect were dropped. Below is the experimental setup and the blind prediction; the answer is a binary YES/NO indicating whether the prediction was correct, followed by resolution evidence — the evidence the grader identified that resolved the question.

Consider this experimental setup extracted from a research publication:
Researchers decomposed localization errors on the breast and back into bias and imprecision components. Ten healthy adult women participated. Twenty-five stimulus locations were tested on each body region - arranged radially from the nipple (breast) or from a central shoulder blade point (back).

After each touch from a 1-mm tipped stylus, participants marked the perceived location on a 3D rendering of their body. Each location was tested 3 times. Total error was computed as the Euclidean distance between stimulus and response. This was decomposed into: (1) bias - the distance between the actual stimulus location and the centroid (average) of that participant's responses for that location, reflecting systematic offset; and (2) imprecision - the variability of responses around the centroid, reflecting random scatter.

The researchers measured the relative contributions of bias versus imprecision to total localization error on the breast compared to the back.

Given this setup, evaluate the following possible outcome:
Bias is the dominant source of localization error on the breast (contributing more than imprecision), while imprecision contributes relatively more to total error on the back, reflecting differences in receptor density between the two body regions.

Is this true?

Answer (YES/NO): NO